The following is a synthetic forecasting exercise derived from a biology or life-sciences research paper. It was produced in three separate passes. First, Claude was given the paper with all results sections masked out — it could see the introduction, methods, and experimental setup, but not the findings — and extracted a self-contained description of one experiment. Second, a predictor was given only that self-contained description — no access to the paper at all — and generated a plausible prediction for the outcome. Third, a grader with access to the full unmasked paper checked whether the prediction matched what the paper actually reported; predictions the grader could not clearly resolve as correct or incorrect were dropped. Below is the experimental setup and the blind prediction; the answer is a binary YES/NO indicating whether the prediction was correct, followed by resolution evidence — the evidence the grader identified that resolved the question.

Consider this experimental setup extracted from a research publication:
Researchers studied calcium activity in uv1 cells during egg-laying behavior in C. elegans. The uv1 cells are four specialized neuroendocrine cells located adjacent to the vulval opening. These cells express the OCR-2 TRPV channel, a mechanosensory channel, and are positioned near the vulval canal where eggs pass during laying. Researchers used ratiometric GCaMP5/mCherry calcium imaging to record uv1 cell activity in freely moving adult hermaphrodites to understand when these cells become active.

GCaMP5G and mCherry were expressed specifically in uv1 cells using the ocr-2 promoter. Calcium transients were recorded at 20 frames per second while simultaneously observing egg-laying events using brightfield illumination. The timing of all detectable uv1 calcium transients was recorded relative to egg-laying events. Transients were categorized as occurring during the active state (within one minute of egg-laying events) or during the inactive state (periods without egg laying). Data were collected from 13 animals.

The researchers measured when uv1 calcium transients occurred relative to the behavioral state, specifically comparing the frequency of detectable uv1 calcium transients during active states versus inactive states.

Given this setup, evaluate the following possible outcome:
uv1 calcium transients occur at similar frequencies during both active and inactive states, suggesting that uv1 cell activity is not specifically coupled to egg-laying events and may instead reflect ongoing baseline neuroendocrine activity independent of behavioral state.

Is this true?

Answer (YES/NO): NO